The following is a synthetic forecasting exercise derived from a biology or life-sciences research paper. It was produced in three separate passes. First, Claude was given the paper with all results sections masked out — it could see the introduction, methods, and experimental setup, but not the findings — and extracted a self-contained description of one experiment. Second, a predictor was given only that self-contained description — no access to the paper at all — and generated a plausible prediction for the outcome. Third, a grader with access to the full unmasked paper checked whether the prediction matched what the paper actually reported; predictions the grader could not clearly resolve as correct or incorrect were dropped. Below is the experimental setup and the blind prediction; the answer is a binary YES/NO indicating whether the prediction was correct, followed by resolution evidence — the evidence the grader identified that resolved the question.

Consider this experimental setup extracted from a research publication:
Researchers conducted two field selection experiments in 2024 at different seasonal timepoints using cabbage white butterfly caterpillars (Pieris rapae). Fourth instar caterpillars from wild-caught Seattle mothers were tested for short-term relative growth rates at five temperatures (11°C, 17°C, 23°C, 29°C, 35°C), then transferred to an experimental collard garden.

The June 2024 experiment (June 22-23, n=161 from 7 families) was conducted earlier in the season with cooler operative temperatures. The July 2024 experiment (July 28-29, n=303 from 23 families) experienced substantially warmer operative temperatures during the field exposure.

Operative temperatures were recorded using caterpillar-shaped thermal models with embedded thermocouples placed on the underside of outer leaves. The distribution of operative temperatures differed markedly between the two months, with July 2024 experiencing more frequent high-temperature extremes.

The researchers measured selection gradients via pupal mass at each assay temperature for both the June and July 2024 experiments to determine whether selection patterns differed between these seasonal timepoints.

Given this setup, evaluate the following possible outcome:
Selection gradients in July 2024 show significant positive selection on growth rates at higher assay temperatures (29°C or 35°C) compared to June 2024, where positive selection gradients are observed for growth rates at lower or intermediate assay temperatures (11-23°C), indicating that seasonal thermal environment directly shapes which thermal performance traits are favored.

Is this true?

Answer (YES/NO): NO